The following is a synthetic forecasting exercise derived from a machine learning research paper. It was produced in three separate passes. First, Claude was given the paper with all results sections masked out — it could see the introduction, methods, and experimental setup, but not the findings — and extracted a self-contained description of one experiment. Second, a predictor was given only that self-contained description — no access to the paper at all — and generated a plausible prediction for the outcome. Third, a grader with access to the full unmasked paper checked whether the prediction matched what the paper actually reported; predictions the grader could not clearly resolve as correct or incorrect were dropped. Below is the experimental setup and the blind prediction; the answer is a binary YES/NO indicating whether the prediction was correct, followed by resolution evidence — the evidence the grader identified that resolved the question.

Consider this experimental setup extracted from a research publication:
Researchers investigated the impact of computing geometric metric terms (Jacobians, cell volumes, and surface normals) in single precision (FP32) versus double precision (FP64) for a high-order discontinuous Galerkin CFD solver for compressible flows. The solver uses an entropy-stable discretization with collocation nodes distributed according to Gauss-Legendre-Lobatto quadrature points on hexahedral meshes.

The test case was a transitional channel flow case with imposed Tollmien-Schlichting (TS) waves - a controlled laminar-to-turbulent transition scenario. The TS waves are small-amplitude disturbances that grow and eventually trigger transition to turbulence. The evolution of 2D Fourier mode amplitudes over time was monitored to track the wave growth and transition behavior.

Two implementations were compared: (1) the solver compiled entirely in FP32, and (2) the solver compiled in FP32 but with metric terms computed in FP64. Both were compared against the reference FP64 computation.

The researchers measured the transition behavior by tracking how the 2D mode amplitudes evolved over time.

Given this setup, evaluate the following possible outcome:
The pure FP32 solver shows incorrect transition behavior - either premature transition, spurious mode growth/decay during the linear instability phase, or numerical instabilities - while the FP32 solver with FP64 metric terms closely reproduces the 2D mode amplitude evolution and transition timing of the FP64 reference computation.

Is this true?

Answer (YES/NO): YES